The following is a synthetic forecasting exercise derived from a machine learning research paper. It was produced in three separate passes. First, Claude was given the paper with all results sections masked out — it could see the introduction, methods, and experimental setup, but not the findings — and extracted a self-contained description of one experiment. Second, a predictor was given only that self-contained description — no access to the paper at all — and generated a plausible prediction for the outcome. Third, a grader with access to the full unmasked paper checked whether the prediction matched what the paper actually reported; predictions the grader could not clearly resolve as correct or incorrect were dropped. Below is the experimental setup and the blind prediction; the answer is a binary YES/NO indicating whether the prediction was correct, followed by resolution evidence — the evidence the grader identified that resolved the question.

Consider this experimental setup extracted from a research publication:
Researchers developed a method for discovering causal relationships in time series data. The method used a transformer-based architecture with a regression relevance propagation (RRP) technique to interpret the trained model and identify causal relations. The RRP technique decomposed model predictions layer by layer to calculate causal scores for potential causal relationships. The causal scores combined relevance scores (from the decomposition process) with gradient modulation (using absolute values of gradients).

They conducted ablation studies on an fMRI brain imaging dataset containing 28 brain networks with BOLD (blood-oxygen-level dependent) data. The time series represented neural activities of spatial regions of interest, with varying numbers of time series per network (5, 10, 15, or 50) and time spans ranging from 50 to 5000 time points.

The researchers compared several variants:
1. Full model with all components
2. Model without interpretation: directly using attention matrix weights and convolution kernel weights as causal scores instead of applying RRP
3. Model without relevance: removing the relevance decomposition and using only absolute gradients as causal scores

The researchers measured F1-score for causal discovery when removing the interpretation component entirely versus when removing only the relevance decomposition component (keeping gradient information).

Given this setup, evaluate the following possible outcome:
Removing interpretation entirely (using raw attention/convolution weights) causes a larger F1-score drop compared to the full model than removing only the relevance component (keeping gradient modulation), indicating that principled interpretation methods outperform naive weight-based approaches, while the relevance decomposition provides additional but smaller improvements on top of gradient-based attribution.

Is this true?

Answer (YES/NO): YES